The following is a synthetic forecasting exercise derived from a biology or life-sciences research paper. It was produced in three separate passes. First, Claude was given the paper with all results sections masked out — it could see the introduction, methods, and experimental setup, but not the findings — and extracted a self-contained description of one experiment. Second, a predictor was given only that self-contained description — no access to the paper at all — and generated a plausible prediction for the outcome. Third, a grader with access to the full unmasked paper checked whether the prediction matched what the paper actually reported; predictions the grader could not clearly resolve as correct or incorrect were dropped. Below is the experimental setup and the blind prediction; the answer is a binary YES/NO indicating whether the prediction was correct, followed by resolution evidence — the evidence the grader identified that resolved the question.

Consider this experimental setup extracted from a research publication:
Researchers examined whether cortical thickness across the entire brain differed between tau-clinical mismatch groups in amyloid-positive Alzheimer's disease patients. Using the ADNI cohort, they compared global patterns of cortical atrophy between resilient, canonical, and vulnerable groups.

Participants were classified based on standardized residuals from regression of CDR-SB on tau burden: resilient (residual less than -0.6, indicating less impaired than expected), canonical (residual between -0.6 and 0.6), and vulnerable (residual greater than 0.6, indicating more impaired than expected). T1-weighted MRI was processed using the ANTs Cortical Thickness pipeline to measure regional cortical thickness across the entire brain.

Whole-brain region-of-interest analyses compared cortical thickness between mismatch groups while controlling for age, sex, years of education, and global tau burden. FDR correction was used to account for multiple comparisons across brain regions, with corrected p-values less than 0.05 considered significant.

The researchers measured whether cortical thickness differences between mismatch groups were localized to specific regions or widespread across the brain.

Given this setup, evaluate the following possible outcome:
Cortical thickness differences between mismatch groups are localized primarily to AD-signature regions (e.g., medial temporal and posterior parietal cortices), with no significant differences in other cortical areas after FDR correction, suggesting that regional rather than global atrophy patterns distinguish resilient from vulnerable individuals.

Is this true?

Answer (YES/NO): NO